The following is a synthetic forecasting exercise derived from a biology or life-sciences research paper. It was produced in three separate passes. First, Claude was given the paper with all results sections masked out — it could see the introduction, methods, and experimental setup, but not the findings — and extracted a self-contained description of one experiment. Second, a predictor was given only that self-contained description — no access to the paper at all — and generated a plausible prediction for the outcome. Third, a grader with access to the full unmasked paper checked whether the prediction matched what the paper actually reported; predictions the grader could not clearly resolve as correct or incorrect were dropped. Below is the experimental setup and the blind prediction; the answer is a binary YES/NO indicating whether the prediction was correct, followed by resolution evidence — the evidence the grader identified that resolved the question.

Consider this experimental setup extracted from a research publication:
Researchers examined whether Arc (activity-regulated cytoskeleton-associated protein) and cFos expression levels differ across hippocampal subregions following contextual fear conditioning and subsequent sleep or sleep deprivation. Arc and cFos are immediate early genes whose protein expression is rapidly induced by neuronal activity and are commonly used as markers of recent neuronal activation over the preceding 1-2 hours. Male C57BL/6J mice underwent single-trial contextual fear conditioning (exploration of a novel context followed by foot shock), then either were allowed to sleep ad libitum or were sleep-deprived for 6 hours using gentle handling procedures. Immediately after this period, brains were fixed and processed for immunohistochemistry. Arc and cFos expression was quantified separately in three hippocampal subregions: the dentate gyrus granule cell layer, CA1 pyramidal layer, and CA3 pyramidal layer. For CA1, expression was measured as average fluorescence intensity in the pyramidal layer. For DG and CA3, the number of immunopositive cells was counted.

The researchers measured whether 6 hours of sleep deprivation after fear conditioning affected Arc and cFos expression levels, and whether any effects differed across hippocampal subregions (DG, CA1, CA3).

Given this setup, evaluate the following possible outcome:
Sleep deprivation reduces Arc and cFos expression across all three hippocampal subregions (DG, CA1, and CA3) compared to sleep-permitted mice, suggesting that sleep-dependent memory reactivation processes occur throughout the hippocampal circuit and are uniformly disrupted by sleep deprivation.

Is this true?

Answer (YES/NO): NO